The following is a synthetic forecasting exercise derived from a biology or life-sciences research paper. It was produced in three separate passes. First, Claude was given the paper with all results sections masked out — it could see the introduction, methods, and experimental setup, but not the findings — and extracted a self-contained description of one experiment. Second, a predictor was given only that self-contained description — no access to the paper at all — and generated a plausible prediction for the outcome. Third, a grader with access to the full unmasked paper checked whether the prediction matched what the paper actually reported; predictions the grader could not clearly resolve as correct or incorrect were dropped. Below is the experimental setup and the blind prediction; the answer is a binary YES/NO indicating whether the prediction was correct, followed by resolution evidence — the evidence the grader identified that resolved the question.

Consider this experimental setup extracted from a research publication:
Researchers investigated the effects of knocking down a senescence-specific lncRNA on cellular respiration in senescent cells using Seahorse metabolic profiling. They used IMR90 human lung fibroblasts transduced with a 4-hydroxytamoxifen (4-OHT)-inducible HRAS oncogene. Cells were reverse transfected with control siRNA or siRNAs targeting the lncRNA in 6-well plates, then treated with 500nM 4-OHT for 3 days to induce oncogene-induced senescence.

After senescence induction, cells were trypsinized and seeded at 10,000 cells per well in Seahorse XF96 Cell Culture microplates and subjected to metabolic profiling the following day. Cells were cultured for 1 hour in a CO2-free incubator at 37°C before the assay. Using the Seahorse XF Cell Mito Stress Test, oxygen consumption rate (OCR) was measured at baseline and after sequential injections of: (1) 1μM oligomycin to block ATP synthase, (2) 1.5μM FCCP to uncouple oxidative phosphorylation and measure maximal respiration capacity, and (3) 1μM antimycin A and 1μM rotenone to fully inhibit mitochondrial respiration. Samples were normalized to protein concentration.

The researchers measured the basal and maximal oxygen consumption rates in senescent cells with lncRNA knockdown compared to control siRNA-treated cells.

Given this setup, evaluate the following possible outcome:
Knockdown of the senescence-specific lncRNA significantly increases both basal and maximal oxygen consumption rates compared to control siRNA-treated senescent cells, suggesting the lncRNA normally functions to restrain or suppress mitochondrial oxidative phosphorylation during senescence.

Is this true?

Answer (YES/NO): NO